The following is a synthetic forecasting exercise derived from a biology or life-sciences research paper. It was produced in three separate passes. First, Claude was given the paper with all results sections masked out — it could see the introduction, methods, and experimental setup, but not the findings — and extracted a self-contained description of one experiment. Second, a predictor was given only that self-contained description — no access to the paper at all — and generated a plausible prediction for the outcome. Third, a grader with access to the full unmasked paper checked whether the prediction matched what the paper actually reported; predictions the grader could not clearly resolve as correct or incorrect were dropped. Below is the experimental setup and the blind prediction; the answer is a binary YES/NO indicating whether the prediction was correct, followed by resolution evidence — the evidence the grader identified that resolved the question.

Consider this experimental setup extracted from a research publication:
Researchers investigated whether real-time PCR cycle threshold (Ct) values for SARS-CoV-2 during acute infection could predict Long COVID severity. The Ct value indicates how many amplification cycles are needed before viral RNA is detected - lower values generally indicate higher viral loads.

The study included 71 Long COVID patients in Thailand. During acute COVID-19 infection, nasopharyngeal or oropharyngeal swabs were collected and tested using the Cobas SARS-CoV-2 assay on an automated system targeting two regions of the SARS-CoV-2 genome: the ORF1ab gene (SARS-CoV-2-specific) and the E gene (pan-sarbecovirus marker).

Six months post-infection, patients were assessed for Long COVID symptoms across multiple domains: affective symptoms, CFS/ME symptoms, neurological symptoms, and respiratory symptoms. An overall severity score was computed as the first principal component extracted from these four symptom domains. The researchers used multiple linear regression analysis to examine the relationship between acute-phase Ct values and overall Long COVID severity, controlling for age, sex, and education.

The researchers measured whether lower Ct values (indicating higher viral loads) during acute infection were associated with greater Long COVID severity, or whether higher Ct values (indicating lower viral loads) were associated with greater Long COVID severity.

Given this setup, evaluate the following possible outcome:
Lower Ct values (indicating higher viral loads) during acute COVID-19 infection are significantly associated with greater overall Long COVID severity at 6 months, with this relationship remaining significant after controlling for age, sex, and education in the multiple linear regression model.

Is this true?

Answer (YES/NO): YES